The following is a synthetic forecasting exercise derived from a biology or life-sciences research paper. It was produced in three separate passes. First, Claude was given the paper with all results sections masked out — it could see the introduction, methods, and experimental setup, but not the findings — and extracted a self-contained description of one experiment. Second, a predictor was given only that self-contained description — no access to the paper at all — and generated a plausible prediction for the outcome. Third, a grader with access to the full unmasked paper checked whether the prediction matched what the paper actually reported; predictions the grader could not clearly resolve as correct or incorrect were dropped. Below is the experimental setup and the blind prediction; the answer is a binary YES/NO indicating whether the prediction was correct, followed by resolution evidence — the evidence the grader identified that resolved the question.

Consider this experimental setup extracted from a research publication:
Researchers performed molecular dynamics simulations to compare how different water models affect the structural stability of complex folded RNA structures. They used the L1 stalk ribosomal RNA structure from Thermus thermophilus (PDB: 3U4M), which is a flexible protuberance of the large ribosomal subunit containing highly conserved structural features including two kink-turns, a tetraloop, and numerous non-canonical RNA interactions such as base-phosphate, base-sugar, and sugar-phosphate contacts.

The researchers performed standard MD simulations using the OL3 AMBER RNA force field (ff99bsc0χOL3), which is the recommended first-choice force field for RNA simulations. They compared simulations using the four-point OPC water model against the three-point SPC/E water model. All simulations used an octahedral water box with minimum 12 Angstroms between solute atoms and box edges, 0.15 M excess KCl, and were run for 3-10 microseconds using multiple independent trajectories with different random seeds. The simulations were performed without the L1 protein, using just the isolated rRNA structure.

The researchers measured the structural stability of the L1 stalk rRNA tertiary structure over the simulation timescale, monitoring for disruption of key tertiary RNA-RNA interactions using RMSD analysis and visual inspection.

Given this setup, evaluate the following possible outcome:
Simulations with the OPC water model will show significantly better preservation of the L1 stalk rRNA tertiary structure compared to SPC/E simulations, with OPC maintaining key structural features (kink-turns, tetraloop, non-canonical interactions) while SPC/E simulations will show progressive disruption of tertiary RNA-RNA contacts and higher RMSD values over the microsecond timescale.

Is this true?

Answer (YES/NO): NO